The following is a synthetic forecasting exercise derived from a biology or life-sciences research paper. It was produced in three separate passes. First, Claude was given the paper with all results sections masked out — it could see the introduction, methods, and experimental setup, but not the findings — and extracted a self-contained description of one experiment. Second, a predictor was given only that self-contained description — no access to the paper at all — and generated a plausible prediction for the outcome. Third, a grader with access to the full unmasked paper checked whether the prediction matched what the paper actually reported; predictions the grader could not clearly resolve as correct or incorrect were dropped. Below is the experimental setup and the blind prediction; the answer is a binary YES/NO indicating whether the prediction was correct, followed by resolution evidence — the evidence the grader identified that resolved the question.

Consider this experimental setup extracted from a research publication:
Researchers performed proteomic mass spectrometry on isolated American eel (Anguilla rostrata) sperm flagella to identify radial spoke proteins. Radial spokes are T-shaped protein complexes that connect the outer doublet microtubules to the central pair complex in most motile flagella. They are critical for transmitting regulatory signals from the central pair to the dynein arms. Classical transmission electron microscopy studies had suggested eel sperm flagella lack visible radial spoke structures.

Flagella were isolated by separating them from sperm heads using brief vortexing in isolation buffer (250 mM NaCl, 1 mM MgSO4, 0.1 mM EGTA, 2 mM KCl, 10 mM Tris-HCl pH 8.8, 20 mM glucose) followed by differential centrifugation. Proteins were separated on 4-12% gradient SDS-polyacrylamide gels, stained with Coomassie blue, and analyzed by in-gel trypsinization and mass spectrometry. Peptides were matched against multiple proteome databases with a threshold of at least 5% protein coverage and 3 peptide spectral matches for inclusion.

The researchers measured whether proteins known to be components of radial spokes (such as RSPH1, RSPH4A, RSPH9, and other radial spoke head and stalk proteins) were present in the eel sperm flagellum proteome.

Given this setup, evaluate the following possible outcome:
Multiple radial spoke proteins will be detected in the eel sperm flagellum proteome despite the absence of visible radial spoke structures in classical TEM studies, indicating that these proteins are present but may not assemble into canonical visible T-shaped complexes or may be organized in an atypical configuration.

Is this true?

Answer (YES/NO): YES